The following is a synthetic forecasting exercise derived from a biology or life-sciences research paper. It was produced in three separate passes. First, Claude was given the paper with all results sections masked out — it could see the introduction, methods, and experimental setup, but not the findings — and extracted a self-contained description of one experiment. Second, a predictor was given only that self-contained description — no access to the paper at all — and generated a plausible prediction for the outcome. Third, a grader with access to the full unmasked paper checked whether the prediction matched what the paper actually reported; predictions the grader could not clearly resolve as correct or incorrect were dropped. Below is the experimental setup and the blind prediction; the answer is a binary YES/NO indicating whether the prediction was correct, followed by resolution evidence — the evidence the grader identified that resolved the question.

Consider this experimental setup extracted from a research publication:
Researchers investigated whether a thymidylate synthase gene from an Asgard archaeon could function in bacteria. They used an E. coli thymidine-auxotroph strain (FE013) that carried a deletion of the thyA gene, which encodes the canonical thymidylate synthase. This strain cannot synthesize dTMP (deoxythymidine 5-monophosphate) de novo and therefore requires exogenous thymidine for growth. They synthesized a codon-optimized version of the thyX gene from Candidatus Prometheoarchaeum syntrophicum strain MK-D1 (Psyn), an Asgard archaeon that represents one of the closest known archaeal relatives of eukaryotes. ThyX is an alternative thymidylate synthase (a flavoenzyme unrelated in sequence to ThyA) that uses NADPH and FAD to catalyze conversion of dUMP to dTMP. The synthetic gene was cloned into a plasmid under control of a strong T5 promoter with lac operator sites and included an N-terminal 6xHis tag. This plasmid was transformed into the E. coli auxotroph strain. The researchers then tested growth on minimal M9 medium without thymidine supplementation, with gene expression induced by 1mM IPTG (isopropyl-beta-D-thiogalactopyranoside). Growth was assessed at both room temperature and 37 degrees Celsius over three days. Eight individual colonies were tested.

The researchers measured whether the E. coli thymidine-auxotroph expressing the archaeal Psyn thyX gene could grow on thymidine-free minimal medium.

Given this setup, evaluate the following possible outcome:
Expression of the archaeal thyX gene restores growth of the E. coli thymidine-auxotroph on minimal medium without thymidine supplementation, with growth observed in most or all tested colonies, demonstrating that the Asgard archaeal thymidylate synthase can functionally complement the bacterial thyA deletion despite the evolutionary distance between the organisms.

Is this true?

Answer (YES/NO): YES